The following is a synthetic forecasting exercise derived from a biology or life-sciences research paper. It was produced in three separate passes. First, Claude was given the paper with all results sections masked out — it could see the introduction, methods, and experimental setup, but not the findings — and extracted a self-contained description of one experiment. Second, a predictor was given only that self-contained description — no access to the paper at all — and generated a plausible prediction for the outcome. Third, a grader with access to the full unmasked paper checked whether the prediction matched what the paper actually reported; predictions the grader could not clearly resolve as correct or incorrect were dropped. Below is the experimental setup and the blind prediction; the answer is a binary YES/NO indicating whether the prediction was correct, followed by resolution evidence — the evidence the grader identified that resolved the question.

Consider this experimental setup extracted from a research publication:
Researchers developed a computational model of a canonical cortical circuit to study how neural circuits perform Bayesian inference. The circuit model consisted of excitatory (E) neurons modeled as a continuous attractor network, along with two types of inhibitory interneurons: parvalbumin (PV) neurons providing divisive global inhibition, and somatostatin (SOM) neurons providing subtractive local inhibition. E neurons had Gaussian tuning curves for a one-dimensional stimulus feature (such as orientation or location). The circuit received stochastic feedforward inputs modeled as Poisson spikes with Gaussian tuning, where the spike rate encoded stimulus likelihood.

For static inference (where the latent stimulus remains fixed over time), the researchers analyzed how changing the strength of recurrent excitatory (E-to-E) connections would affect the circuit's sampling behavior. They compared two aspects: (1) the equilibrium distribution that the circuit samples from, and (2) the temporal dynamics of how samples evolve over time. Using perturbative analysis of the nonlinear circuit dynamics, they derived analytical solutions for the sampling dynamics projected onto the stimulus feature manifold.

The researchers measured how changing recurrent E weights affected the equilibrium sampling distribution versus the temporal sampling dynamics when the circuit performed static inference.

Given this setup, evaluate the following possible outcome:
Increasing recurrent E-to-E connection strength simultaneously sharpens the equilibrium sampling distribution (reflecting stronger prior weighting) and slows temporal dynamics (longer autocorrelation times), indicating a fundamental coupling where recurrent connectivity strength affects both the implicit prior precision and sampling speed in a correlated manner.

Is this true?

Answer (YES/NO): NO